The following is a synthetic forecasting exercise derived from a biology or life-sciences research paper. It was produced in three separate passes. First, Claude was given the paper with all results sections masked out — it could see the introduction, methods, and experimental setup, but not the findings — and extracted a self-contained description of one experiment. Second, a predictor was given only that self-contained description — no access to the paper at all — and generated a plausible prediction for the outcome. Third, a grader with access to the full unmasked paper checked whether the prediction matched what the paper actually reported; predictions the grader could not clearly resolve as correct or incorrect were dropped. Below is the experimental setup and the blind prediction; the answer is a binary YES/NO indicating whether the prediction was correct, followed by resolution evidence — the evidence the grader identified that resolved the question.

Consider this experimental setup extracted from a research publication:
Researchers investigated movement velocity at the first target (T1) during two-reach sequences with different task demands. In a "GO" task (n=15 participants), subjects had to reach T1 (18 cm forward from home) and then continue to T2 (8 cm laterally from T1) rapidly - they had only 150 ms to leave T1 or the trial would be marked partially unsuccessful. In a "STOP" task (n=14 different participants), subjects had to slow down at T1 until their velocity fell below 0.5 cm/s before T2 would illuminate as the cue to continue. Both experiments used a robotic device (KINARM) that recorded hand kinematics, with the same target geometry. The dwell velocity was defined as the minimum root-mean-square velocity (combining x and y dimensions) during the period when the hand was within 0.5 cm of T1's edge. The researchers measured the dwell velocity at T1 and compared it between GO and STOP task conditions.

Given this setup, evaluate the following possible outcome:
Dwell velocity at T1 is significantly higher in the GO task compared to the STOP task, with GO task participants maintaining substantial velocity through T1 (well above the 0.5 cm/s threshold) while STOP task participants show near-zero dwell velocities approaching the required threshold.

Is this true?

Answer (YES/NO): YES